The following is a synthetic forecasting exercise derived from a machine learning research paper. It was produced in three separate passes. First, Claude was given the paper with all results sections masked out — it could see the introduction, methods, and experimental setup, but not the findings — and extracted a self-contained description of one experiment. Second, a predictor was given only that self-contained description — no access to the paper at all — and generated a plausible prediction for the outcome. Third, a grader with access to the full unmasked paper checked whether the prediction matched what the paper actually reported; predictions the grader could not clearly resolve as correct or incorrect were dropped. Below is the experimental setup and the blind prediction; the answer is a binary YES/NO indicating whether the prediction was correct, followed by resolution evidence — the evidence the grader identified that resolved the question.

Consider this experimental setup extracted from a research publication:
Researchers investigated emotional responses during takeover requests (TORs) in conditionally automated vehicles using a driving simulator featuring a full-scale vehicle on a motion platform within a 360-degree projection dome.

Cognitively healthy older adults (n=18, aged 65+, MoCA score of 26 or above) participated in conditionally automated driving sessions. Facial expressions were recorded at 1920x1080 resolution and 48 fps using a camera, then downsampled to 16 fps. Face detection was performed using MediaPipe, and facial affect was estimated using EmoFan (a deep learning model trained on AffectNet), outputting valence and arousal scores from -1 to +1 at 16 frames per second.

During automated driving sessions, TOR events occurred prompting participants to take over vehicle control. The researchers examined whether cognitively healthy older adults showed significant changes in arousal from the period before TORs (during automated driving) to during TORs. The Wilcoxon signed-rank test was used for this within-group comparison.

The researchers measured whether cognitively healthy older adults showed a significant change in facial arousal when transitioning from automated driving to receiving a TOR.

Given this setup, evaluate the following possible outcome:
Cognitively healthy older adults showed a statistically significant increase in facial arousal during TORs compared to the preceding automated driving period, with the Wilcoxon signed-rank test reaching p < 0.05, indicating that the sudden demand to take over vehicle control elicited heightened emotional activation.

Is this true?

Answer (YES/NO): NO